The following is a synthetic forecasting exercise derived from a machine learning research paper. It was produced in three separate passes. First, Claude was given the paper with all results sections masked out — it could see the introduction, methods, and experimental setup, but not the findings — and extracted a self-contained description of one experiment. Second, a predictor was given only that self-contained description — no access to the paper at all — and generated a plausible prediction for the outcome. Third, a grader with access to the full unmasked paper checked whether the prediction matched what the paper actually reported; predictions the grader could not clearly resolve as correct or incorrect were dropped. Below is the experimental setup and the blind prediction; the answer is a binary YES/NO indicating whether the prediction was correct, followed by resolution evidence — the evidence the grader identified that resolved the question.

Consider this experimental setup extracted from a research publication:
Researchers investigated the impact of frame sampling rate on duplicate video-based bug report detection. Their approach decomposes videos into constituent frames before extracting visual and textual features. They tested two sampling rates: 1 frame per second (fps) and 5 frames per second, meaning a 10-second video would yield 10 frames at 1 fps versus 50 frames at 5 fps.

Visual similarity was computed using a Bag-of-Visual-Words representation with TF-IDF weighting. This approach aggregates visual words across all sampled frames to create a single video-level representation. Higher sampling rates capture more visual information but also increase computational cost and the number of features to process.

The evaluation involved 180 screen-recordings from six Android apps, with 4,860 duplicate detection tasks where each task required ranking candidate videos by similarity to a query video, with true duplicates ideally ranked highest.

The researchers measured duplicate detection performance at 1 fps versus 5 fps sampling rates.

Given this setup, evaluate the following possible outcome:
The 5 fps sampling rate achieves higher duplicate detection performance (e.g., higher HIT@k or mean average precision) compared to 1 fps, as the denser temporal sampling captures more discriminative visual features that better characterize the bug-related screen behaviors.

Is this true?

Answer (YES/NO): NO